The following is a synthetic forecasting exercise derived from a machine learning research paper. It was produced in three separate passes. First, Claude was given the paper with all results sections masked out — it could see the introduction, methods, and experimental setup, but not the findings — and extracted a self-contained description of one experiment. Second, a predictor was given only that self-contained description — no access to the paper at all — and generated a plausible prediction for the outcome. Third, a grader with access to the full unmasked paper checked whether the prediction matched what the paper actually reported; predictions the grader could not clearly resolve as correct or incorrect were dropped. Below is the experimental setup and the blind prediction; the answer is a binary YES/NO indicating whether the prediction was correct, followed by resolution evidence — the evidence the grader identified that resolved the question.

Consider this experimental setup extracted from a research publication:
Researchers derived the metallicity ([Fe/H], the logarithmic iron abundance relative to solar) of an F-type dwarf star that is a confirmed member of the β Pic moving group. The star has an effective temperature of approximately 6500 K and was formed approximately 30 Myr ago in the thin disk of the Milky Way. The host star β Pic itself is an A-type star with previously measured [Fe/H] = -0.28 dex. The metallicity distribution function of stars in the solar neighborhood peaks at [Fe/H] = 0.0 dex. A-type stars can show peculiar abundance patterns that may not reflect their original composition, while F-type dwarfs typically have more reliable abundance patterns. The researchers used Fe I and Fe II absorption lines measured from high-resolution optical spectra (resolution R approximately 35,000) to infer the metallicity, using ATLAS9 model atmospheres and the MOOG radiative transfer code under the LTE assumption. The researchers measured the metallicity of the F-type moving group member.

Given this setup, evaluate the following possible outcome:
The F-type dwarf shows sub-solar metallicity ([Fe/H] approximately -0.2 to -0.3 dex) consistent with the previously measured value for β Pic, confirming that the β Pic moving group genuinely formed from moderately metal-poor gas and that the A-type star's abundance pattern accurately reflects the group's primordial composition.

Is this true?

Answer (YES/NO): NO